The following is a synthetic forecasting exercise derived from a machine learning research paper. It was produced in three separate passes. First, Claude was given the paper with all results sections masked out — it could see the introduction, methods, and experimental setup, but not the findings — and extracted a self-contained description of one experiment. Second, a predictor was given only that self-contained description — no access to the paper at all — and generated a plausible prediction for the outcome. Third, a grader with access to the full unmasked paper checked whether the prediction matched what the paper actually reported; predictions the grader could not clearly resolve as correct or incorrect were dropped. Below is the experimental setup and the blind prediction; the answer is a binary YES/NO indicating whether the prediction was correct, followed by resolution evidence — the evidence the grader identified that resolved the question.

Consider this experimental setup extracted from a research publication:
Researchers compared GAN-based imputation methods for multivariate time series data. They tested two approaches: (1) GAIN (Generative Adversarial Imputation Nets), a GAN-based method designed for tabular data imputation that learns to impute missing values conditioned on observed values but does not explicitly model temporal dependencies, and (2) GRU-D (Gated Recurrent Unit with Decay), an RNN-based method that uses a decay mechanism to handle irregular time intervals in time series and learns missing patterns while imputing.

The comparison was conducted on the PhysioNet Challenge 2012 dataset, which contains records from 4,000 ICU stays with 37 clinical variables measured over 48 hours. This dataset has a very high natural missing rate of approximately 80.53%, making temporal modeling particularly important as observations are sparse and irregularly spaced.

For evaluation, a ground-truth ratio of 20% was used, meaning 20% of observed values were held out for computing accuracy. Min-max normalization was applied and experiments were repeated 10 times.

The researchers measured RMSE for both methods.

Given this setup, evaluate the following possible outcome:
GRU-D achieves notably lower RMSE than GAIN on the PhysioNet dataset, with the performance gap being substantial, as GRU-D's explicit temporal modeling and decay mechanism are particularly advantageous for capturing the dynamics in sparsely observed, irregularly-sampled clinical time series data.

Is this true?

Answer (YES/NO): YES